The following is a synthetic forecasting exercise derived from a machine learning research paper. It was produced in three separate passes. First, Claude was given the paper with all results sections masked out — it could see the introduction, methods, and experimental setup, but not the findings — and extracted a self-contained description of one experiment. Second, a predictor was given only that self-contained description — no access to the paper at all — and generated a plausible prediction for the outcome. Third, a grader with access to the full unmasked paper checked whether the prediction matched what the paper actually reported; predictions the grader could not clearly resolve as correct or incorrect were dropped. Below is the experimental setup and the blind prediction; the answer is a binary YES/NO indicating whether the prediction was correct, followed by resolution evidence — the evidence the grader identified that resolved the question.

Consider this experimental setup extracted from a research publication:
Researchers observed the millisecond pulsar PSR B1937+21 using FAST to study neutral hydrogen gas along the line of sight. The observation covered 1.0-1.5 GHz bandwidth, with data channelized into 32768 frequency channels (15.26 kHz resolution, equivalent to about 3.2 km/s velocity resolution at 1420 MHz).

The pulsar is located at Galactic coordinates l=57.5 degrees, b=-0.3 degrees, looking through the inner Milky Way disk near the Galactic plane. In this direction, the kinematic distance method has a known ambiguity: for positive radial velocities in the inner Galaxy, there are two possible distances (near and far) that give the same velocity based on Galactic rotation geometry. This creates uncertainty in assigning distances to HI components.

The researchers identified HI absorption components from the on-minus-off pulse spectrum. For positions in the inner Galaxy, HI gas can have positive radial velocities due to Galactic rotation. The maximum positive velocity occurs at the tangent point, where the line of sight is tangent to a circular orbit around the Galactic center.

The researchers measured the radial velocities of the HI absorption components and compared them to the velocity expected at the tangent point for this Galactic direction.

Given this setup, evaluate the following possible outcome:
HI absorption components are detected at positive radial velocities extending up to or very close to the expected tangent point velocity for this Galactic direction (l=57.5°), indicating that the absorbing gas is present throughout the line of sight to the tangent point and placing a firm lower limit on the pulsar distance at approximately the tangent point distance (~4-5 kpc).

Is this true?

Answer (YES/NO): YES